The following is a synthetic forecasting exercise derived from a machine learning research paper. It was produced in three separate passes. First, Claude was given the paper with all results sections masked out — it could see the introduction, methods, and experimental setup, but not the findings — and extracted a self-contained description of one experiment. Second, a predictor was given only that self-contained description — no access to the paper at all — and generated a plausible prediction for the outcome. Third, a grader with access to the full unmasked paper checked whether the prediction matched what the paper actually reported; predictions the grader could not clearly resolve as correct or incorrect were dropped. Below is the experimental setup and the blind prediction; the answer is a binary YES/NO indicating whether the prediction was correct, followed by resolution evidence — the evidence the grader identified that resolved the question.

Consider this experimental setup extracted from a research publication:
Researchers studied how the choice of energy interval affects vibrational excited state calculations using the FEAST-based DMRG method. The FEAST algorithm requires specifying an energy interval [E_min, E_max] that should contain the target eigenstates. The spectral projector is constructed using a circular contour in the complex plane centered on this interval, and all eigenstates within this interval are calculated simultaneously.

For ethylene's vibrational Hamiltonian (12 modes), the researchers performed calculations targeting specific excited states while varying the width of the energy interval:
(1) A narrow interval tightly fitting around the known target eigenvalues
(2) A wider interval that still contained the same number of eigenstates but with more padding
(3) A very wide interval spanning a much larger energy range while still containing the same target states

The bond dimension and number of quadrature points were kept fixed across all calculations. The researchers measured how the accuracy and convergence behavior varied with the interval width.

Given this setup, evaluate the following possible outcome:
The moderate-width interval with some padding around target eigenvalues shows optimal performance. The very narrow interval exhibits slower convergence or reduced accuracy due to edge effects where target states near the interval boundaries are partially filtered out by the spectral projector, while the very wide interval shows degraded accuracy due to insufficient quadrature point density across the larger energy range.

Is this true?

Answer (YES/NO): NO